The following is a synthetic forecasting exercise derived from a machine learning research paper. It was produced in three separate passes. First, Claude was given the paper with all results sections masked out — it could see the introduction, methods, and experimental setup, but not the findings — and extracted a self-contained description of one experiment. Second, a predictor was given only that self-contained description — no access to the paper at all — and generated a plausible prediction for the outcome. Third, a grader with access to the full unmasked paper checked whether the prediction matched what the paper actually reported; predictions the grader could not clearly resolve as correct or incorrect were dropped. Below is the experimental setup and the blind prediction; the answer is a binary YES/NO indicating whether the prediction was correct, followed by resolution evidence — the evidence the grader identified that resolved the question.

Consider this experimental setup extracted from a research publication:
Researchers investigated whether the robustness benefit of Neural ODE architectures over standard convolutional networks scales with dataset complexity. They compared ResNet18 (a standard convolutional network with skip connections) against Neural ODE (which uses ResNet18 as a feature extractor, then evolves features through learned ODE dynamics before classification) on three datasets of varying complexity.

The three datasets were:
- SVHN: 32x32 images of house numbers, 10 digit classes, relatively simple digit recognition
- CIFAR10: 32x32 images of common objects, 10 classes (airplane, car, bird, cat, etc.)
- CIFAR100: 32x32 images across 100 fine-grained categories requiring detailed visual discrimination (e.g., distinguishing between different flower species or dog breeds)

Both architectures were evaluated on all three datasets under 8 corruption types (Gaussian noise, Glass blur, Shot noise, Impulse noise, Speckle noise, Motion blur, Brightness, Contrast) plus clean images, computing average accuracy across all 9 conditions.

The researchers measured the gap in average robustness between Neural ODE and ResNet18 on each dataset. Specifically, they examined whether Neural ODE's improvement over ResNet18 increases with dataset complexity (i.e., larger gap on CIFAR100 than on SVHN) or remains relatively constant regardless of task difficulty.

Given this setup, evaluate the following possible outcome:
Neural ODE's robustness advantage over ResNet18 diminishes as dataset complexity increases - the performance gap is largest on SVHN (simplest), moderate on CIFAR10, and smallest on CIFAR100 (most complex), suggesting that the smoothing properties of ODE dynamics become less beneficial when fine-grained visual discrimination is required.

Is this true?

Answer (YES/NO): NO